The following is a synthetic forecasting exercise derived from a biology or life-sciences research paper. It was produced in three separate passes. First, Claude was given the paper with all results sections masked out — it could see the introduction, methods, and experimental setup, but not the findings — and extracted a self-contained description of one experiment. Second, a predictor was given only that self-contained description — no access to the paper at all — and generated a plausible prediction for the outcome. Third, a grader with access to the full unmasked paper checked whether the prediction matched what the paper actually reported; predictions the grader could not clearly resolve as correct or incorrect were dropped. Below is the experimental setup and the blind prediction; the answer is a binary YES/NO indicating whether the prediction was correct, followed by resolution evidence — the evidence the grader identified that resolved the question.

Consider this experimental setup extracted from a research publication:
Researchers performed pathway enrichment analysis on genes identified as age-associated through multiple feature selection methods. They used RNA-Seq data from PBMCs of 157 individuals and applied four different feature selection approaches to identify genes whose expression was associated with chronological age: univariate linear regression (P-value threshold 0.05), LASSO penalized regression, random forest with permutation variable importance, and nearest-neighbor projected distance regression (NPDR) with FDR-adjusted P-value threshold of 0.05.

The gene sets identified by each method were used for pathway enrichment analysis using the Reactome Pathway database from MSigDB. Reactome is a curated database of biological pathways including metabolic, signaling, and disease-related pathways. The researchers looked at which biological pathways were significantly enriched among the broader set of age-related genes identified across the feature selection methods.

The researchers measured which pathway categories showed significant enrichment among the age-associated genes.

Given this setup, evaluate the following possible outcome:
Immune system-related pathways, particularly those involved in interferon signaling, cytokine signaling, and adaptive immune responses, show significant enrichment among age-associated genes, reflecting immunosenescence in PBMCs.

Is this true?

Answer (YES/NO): NO